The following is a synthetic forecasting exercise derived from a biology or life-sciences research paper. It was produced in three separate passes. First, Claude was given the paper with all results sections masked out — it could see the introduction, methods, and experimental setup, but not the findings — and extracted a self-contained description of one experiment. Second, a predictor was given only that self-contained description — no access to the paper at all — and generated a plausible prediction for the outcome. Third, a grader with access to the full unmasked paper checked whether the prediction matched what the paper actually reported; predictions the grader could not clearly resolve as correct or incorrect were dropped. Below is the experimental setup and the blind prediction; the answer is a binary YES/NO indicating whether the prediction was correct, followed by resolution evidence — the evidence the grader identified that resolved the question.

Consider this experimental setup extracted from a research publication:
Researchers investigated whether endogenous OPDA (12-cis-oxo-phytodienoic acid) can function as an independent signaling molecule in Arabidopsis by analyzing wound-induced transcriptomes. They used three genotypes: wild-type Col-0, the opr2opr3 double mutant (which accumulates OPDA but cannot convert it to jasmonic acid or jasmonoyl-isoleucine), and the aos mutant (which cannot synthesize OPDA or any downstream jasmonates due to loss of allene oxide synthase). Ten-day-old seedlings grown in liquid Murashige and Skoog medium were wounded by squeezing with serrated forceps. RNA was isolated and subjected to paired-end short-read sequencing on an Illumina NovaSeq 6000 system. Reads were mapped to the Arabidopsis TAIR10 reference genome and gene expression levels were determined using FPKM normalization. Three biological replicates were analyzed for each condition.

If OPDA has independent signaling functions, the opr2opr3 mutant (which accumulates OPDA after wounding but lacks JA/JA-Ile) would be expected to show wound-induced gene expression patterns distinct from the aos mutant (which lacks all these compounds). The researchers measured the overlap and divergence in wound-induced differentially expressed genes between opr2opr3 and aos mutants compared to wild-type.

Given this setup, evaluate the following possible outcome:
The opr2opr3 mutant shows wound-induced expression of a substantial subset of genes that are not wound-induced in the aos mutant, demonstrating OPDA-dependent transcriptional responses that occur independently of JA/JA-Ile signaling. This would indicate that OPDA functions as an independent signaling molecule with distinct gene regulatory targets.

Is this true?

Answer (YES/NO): NO